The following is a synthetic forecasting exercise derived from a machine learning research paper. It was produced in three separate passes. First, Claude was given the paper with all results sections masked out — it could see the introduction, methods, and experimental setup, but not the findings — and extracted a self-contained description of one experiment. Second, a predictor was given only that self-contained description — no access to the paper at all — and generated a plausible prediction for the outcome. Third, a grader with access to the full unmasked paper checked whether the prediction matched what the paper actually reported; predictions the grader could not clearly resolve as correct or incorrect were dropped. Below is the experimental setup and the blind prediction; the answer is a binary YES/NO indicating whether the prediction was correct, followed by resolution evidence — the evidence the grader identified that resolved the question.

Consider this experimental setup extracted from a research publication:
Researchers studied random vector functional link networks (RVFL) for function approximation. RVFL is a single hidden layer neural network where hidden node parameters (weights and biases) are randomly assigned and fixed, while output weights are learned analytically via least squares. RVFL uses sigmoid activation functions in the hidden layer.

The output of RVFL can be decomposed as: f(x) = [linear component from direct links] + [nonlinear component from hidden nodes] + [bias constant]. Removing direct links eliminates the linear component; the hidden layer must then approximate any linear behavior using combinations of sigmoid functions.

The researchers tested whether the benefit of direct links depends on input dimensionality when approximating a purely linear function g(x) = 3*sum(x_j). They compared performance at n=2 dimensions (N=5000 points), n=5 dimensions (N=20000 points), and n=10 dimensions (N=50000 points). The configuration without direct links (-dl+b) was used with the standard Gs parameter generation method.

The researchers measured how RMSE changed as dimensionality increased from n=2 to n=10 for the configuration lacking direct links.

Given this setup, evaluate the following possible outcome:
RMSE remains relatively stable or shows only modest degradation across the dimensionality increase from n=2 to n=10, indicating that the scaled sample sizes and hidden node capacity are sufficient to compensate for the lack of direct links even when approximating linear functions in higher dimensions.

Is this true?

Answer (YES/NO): NO